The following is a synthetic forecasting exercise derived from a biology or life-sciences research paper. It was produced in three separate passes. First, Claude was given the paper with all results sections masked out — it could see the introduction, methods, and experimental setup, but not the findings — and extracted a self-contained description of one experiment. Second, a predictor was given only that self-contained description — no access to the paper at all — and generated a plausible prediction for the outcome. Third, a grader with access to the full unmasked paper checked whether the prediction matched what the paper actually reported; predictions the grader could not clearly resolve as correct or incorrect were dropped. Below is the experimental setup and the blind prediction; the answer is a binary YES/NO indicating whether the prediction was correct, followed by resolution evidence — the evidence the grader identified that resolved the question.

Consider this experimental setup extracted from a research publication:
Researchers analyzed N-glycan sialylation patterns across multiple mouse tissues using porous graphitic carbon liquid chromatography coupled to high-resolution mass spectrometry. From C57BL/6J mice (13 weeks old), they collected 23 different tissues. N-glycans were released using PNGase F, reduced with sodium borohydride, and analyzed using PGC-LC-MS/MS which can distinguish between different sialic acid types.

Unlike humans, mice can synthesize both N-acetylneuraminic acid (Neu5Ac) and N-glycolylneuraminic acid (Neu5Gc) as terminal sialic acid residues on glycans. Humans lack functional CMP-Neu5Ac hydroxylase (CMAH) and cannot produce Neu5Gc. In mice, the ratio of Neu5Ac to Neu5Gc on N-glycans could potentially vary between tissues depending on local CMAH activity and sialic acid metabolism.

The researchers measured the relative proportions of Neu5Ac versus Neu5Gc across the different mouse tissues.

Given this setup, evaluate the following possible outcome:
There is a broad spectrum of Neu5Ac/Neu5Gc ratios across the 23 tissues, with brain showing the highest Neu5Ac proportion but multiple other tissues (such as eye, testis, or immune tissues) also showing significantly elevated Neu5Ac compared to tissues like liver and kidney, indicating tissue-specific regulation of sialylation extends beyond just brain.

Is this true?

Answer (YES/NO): NO